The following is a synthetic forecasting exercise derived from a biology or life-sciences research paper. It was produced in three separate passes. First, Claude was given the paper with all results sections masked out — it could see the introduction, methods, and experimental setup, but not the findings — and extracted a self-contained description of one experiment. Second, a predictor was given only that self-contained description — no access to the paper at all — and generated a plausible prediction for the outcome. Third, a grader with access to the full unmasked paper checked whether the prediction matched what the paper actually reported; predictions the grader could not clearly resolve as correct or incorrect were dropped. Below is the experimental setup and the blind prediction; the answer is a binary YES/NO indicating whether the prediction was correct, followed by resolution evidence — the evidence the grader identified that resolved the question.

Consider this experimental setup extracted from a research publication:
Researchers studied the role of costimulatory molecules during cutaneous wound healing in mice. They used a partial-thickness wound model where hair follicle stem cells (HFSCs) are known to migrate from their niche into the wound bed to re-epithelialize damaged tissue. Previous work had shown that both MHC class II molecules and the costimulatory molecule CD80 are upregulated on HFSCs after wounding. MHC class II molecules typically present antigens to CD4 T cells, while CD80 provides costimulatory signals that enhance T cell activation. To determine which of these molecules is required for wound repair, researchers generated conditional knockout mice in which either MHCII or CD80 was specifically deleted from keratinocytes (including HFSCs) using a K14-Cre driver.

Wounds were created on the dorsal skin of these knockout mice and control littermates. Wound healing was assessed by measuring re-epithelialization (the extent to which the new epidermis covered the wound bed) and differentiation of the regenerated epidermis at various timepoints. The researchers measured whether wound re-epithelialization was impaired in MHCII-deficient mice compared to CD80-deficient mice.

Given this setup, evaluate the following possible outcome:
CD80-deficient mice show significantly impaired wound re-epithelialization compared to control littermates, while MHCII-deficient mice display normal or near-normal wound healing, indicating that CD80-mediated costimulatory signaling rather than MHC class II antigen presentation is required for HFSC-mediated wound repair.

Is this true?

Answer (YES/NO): YES